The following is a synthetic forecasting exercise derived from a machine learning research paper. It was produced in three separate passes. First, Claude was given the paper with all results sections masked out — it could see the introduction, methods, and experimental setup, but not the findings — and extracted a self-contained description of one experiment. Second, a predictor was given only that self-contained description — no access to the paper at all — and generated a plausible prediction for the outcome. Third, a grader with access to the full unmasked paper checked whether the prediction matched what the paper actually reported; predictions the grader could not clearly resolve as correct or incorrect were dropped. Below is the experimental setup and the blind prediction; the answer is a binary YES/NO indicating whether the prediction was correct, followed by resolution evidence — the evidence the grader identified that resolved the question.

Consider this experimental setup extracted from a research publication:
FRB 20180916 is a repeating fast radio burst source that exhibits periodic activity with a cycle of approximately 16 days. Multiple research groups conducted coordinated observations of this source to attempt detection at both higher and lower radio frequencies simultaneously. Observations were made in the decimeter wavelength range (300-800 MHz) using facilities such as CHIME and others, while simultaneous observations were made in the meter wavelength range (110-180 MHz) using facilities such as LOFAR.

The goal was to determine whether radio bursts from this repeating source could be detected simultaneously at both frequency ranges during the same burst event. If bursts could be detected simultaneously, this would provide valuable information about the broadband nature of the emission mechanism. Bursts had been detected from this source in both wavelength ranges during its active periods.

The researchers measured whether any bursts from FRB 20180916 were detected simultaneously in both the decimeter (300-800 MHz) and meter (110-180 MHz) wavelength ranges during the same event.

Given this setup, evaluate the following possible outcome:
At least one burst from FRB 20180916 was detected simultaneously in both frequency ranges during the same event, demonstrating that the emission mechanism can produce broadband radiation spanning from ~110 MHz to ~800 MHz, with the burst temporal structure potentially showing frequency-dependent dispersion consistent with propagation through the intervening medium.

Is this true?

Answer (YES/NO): NO